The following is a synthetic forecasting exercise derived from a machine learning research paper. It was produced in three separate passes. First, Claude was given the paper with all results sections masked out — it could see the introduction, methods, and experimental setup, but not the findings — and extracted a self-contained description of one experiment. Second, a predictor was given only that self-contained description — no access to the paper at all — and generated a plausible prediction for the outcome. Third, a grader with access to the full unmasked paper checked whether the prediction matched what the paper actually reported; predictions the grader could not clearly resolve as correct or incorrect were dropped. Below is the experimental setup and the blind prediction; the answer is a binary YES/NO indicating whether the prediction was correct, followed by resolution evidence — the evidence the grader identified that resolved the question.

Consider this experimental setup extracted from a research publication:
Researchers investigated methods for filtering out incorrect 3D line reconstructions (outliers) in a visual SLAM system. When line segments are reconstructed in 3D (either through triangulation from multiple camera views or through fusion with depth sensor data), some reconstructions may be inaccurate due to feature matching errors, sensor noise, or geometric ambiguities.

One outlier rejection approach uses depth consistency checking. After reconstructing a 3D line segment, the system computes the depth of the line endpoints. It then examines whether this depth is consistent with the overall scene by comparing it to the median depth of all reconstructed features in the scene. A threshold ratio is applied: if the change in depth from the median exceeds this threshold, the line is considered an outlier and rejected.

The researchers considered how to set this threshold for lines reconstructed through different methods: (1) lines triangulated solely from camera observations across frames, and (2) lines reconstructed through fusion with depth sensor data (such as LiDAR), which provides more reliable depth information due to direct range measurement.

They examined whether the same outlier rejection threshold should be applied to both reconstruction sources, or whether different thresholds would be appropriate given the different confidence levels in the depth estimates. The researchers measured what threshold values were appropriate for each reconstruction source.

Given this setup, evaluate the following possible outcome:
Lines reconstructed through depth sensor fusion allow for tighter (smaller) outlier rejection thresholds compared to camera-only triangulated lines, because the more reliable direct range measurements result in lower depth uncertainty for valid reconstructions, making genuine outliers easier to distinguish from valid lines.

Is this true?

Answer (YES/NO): NO